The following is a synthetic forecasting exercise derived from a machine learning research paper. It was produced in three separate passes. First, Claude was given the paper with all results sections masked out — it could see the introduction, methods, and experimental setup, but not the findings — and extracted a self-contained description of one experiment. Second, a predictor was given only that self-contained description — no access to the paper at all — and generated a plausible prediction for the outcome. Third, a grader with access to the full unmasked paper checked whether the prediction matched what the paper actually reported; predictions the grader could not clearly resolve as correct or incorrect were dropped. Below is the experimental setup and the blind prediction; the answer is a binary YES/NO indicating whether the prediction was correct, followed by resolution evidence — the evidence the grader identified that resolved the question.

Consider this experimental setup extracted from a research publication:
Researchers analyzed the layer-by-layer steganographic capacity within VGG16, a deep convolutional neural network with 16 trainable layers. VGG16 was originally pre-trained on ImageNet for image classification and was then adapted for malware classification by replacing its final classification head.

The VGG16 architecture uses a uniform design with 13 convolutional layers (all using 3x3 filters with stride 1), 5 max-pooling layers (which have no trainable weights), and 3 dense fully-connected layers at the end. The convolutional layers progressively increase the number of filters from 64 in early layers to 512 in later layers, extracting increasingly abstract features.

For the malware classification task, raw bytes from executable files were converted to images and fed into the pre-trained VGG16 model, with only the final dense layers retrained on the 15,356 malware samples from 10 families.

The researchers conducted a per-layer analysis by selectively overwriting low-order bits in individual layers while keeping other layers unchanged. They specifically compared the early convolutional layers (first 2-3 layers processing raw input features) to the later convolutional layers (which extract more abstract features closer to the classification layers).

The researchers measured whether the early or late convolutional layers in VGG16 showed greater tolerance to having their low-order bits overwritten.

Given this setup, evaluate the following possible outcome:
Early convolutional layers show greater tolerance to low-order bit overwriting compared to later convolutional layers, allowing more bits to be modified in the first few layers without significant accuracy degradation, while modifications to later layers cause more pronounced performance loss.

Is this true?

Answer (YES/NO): NO